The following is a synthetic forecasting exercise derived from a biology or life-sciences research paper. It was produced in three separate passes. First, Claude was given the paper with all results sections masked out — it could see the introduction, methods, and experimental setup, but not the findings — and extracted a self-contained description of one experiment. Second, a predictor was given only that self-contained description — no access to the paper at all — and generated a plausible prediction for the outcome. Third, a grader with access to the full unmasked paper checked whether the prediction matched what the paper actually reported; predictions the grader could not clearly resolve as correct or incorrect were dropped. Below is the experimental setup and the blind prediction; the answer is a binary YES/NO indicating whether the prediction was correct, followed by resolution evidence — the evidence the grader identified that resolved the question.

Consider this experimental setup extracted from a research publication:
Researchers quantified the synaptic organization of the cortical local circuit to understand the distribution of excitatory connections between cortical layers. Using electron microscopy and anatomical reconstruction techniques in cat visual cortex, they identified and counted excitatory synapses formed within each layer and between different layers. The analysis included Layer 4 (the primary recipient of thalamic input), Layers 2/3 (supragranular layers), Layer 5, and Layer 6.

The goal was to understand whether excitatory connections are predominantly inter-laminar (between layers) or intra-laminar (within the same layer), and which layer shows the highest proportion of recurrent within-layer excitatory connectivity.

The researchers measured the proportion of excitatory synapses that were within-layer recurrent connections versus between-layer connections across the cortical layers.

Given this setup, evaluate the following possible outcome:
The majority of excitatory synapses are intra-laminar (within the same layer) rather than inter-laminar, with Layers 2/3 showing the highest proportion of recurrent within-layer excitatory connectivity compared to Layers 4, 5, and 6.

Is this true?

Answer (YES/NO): YES